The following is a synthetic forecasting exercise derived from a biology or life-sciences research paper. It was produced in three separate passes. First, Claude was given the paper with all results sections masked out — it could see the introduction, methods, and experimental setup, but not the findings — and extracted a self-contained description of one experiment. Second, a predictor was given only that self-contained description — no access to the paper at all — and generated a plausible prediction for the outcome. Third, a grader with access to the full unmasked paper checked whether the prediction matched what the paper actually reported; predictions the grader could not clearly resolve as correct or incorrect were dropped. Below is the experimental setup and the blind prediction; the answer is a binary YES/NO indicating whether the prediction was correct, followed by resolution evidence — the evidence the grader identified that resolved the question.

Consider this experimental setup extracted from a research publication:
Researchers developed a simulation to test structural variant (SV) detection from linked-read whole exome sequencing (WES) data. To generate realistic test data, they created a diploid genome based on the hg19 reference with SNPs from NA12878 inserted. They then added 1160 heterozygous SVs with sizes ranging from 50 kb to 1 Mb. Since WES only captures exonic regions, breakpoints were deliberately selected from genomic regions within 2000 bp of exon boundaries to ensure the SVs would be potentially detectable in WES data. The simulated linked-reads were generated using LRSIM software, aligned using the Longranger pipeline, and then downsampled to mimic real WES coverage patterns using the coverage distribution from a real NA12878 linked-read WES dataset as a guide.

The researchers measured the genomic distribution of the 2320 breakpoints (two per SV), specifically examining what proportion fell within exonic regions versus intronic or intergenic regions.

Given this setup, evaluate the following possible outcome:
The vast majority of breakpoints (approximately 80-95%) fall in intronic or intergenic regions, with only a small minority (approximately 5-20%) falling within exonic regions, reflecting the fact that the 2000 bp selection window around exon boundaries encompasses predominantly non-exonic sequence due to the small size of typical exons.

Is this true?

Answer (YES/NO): NO